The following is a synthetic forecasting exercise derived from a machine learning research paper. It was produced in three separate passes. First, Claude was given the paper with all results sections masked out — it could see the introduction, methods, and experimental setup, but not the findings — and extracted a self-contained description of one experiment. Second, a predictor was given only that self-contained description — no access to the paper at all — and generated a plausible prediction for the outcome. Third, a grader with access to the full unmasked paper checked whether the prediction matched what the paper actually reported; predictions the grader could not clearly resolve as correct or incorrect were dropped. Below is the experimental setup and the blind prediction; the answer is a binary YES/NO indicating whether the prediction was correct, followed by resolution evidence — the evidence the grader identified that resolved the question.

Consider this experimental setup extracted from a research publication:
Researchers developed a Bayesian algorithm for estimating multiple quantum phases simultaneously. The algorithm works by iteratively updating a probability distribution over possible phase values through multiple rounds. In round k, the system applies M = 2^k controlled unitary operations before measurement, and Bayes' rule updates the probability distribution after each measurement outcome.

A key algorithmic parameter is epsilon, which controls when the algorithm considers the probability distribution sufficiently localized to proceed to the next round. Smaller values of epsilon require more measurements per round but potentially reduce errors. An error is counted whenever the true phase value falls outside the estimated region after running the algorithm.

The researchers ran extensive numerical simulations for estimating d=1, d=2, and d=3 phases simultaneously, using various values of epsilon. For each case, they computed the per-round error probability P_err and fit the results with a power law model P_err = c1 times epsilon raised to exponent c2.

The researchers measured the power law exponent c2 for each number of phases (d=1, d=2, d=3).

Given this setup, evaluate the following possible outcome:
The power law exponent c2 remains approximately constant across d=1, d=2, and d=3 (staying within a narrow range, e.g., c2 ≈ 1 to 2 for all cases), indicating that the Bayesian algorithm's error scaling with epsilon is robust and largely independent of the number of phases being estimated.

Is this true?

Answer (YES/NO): YES